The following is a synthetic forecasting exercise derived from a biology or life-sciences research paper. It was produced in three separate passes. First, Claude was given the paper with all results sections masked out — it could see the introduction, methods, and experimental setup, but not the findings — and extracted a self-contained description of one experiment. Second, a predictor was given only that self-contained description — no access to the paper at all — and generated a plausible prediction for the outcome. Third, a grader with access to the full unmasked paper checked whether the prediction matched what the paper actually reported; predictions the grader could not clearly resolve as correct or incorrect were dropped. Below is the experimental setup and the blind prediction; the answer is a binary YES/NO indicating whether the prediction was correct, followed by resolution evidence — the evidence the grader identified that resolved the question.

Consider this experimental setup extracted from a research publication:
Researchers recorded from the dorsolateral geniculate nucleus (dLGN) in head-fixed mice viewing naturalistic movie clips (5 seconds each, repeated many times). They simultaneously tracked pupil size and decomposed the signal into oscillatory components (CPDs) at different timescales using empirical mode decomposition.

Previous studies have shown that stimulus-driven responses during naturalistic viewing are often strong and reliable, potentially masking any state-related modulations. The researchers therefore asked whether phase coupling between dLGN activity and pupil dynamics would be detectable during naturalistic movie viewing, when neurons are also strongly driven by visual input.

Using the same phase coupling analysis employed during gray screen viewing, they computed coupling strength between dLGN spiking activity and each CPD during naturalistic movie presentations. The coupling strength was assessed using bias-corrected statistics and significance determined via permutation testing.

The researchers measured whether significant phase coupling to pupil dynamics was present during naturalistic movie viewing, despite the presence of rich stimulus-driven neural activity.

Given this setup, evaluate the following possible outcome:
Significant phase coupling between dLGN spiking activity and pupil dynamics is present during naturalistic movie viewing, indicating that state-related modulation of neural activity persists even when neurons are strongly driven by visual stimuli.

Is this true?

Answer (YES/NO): YES